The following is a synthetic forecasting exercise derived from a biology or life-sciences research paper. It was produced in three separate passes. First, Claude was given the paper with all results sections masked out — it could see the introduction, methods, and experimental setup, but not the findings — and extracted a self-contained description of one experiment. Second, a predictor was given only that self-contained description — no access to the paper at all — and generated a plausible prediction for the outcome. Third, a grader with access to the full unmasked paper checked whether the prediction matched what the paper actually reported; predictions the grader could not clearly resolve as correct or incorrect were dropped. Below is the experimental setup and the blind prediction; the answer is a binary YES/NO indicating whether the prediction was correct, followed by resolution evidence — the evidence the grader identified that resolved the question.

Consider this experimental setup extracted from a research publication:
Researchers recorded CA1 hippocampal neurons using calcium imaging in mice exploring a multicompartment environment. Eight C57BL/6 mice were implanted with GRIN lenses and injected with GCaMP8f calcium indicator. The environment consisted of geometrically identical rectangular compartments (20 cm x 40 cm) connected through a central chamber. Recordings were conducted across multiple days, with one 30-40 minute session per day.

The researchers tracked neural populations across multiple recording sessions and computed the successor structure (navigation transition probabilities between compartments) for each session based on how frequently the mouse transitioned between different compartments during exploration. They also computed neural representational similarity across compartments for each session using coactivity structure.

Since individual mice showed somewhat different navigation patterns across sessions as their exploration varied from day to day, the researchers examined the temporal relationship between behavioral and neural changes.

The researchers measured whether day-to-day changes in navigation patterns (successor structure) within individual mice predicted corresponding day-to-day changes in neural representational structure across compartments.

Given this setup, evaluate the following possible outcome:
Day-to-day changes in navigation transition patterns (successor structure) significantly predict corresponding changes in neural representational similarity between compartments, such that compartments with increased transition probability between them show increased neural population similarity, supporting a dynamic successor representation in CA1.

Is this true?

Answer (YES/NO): NO